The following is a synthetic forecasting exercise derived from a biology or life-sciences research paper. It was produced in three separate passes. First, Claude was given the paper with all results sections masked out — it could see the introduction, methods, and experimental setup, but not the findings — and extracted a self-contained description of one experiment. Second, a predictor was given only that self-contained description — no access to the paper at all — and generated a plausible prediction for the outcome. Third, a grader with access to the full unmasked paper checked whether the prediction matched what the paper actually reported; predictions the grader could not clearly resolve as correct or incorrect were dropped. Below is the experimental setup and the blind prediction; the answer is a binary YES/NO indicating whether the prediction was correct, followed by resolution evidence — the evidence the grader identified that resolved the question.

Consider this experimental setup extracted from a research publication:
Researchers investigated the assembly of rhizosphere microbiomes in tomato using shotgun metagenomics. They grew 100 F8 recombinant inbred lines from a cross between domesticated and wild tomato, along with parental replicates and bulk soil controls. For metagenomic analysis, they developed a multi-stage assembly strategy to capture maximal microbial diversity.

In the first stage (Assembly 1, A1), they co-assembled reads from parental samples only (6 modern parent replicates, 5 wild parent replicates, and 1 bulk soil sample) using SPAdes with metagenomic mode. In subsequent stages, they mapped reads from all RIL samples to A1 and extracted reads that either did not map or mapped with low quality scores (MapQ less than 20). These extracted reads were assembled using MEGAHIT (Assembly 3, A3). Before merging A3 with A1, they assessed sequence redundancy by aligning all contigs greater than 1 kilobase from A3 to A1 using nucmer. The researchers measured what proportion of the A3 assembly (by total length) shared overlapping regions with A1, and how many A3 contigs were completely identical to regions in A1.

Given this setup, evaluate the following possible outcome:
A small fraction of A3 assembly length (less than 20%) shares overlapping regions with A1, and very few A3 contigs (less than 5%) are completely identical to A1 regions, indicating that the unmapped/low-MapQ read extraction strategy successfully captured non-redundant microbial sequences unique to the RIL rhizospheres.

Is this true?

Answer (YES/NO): YES